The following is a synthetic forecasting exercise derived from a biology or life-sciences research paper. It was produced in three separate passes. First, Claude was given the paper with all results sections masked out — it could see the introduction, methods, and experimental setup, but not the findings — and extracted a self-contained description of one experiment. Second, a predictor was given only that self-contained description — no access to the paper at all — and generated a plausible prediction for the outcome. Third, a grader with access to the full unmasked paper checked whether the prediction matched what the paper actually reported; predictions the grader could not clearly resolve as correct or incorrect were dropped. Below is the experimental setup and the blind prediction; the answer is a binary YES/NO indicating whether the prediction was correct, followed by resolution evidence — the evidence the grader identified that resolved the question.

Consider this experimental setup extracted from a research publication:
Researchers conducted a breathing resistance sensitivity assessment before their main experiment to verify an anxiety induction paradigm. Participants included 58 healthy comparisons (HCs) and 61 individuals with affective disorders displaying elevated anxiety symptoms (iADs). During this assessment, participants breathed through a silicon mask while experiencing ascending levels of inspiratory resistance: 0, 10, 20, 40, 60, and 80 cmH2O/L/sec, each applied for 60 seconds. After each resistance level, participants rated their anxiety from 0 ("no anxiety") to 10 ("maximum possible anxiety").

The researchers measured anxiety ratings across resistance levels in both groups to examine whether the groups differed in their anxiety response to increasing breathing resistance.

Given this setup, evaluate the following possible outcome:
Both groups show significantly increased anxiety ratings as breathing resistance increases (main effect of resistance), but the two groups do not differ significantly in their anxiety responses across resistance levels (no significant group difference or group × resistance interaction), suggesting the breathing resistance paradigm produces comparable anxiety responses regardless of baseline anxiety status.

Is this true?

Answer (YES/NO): NO